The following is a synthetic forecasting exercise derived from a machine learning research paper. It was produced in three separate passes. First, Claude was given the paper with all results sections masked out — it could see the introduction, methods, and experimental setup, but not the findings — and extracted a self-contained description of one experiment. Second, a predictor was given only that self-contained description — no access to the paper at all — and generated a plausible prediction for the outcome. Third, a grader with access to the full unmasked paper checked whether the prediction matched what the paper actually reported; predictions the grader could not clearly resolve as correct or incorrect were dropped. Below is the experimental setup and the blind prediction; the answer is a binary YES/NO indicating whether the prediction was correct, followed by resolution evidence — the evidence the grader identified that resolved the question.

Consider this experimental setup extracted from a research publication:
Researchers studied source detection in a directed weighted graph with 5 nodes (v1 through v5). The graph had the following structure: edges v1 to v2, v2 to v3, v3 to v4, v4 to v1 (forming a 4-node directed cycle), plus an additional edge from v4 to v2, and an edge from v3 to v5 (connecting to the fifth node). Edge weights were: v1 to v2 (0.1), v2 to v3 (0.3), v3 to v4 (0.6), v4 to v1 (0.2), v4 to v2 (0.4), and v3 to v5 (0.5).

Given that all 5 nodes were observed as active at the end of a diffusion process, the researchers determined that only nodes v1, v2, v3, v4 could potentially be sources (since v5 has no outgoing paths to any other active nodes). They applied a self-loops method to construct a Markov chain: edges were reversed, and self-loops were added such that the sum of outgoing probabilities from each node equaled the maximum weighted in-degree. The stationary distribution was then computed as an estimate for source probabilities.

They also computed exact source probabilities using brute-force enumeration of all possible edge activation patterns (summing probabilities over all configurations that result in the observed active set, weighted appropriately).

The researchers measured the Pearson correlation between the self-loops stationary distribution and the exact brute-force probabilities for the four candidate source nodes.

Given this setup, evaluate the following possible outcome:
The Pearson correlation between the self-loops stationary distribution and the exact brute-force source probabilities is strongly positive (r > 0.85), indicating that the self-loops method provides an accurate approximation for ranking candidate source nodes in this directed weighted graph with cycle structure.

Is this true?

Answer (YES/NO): YES